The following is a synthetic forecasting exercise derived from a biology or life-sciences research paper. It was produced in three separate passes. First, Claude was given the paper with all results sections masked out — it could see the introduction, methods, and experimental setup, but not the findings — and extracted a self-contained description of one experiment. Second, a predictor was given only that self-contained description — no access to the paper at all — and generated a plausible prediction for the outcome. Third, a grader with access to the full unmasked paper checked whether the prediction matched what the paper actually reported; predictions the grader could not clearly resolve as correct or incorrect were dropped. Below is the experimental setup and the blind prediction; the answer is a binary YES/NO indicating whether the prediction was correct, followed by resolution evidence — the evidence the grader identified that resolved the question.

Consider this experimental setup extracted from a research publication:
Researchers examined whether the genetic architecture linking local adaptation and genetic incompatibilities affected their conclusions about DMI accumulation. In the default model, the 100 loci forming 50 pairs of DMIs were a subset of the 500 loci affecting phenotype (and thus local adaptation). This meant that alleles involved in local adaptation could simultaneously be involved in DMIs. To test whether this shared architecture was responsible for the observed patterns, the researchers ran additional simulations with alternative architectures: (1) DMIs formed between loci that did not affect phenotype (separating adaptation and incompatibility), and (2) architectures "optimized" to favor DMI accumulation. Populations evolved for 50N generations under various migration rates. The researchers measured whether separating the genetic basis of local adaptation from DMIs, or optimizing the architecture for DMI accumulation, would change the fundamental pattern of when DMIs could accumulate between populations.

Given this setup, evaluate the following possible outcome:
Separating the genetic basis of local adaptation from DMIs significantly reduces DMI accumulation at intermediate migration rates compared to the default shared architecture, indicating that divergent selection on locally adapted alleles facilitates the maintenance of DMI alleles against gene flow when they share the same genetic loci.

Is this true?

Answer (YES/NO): NO